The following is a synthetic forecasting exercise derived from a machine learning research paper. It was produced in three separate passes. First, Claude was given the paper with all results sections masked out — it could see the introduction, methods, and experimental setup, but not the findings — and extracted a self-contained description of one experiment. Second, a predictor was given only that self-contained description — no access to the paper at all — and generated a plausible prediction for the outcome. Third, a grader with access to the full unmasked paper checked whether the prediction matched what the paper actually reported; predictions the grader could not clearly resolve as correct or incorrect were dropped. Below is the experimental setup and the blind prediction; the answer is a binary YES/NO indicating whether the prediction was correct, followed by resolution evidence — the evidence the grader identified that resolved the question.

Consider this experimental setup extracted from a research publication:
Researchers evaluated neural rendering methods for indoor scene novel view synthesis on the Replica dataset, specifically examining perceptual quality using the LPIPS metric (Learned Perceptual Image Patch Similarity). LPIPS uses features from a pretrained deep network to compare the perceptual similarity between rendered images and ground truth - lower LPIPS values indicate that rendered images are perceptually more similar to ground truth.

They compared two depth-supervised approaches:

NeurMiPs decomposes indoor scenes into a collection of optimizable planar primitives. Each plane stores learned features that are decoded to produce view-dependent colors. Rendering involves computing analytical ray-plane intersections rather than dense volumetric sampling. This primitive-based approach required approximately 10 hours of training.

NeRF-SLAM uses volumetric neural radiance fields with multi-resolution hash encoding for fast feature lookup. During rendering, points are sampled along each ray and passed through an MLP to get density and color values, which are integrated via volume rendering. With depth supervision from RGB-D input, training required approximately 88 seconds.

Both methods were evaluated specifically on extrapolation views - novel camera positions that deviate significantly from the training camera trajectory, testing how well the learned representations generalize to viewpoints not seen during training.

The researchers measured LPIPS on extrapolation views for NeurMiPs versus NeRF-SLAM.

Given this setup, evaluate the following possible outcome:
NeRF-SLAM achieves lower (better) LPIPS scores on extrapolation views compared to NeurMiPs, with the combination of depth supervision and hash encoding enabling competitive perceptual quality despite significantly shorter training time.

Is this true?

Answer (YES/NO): NO